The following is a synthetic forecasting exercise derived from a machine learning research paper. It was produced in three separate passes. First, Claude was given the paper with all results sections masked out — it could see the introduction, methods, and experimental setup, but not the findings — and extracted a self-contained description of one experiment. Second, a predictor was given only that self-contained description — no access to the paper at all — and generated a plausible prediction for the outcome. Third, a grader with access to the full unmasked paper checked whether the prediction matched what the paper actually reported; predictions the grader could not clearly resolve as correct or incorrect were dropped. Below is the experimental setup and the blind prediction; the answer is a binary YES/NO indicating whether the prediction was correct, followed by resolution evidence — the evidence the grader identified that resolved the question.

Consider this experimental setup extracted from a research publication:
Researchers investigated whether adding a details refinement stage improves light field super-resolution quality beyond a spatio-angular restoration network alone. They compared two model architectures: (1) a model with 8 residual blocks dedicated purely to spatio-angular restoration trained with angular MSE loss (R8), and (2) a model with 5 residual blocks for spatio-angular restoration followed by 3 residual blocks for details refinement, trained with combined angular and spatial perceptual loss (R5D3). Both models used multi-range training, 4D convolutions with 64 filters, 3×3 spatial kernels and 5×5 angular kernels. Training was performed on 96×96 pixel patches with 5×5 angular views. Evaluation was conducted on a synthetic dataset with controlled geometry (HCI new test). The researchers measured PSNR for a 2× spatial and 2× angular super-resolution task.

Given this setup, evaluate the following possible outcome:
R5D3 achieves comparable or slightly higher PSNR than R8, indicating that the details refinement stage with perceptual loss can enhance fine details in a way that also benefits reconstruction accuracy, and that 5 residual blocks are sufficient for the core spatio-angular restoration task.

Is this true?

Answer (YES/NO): YES